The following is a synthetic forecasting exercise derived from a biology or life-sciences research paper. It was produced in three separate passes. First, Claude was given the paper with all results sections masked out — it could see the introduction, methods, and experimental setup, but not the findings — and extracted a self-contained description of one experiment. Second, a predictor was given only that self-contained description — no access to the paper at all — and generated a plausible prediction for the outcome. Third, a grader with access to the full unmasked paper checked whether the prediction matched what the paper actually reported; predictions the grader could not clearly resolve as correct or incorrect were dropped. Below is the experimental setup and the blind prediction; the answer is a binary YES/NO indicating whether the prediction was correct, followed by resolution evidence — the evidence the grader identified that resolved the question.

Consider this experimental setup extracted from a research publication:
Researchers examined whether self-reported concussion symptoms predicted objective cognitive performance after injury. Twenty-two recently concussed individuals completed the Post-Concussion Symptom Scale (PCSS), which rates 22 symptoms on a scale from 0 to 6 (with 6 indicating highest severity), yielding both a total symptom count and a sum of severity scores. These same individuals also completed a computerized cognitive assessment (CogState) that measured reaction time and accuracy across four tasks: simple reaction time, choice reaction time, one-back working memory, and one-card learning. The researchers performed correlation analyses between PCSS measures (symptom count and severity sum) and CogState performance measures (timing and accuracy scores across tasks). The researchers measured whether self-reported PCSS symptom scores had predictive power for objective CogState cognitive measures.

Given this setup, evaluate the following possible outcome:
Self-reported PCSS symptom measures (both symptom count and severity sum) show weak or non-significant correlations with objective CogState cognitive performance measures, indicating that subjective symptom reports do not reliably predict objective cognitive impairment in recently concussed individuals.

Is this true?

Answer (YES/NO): YES